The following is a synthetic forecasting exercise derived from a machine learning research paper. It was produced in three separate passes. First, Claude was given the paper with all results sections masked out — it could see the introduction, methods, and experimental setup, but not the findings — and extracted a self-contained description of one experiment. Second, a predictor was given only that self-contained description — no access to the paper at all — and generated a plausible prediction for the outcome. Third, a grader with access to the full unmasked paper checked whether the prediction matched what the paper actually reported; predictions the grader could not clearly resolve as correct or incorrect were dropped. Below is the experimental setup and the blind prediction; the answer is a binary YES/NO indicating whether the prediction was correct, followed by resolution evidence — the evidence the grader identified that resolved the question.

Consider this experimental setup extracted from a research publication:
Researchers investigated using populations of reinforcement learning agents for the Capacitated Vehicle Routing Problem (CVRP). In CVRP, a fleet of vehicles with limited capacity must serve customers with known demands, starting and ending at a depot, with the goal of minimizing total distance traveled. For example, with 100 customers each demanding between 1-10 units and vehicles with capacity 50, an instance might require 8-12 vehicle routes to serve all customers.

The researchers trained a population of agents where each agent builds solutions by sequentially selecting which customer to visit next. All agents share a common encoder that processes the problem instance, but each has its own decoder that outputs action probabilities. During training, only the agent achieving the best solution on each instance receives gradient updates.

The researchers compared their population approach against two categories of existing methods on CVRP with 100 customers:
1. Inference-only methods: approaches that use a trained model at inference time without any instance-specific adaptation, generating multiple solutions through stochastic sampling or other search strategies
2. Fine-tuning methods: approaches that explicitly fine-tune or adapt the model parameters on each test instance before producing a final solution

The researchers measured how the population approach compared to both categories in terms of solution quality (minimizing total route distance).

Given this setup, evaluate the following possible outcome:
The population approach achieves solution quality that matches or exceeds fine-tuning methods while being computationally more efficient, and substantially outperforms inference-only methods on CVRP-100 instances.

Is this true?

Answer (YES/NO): NO